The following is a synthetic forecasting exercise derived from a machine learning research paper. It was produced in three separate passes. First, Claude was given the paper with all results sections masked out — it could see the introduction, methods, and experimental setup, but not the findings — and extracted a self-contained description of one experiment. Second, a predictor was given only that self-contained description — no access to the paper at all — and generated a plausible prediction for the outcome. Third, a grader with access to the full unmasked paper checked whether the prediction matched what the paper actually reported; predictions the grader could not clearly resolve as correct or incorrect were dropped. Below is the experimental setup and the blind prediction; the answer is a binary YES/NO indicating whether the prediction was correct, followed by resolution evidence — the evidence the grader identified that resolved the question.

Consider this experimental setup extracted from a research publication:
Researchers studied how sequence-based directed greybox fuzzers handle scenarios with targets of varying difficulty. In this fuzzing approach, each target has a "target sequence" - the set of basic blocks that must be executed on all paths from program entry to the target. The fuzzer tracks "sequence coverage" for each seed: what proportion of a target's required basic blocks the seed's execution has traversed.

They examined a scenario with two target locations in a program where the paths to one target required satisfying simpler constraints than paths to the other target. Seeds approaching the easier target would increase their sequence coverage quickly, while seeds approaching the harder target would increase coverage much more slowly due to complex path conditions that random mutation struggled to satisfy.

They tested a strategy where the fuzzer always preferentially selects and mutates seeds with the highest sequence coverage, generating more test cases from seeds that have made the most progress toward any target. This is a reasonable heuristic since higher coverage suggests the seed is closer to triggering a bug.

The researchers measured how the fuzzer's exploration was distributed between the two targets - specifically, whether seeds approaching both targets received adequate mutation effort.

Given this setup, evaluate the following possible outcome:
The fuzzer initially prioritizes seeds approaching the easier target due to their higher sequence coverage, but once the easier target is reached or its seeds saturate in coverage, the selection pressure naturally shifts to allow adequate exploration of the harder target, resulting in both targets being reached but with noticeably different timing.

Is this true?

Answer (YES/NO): NO